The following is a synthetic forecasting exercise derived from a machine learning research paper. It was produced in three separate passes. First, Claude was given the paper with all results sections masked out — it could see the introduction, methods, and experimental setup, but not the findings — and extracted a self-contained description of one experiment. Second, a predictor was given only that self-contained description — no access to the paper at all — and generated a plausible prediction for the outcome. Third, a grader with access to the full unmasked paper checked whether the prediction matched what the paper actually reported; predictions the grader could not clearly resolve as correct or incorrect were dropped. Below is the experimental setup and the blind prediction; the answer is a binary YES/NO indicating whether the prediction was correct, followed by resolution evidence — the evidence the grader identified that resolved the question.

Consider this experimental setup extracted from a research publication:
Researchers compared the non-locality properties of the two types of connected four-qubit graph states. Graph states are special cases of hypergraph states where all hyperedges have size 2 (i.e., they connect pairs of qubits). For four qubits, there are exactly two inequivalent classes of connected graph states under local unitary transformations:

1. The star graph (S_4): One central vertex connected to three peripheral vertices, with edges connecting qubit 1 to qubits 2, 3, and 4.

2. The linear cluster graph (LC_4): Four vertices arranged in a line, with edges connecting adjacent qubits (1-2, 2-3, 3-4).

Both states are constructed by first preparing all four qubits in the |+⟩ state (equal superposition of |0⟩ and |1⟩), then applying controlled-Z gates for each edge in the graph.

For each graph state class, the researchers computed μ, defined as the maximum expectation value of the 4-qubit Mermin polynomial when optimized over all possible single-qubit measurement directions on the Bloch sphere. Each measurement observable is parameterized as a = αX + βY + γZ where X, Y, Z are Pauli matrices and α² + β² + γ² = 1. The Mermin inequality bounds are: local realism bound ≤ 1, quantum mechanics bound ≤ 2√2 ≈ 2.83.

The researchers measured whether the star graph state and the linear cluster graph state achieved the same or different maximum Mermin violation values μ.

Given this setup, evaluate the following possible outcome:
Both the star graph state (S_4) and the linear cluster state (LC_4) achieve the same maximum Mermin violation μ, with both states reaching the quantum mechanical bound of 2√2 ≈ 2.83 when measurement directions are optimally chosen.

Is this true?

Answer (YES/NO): NO